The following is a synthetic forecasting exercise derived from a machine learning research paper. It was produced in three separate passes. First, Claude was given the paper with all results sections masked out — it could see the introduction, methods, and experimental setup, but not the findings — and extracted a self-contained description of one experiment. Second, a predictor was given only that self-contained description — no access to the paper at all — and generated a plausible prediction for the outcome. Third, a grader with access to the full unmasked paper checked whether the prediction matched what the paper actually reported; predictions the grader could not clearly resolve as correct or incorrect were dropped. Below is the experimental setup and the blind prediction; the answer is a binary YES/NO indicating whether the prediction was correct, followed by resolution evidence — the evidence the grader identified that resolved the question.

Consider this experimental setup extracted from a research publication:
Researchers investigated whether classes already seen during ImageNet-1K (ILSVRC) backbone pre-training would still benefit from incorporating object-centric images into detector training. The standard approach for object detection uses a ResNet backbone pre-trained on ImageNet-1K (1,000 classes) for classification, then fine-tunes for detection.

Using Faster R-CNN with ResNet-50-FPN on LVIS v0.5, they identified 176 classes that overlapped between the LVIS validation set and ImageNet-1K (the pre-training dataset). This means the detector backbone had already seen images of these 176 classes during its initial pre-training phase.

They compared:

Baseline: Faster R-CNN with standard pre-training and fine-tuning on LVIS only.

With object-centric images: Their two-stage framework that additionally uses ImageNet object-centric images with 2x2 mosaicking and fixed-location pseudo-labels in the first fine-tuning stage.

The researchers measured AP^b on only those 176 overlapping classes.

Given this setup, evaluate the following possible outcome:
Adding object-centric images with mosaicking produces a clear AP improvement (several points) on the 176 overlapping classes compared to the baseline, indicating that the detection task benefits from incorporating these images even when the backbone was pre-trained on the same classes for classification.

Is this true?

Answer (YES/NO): YES